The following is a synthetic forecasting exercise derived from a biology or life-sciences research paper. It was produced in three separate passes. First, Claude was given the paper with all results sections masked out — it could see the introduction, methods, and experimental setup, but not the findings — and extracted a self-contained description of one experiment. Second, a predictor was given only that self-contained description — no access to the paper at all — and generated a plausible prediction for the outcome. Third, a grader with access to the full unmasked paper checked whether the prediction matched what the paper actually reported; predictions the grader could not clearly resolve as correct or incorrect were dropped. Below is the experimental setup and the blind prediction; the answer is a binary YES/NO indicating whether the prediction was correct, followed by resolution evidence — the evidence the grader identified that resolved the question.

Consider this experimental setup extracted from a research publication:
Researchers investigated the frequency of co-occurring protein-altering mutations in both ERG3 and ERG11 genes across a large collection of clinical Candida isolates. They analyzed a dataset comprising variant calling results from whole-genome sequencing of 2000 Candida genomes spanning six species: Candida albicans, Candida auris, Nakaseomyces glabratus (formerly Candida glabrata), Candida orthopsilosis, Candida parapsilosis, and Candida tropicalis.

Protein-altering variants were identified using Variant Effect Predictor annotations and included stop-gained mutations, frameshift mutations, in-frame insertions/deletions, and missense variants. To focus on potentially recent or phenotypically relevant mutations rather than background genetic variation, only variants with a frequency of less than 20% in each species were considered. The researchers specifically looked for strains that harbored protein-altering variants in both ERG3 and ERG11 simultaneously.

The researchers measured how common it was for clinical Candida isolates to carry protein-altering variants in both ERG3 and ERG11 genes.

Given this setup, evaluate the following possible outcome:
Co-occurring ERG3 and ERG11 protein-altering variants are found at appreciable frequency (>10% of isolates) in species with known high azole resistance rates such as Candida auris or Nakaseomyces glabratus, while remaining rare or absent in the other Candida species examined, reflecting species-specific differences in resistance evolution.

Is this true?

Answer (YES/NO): NO